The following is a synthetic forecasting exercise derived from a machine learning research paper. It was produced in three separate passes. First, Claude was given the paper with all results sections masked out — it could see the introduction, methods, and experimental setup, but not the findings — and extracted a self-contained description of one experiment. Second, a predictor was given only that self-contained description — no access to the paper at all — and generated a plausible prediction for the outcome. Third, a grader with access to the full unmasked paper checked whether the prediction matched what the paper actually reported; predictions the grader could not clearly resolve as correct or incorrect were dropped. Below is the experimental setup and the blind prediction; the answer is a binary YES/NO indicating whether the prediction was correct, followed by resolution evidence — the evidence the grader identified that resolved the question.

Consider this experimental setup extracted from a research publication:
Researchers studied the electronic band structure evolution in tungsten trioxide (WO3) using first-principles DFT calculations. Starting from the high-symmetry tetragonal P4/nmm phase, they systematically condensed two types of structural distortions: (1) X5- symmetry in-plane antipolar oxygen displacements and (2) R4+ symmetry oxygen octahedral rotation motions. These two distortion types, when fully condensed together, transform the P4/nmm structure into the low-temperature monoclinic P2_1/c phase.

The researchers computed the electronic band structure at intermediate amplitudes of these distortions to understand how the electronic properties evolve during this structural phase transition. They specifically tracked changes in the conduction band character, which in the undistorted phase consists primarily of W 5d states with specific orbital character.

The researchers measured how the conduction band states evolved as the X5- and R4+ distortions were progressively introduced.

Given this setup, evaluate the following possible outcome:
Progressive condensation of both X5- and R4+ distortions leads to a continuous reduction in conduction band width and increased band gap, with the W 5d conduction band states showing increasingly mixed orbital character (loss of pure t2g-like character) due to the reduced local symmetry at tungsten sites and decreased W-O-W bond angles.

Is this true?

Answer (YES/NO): NO